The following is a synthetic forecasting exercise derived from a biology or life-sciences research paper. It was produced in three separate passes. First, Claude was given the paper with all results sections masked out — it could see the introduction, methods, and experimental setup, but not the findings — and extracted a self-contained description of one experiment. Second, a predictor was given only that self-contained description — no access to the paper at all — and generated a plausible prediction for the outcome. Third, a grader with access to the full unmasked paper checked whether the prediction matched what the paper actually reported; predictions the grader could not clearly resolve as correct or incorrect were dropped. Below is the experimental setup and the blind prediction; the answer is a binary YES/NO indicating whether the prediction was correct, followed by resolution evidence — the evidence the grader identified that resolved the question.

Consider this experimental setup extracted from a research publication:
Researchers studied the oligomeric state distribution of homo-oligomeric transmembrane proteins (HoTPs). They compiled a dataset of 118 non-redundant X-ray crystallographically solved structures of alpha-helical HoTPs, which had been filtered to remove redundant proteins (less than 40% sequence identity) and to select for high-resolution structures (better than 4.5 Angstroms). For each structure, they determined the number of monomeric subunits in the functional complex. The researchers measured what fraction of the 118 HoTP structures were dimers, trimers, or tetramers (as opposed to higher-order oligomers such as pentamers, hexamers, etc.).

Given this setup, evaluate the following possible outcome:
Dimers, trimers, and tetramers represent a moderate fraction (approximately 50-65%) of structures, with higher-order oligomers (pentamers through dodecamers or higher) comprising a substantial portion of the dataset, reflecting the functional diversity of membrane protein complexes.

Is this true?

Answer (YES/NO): NO